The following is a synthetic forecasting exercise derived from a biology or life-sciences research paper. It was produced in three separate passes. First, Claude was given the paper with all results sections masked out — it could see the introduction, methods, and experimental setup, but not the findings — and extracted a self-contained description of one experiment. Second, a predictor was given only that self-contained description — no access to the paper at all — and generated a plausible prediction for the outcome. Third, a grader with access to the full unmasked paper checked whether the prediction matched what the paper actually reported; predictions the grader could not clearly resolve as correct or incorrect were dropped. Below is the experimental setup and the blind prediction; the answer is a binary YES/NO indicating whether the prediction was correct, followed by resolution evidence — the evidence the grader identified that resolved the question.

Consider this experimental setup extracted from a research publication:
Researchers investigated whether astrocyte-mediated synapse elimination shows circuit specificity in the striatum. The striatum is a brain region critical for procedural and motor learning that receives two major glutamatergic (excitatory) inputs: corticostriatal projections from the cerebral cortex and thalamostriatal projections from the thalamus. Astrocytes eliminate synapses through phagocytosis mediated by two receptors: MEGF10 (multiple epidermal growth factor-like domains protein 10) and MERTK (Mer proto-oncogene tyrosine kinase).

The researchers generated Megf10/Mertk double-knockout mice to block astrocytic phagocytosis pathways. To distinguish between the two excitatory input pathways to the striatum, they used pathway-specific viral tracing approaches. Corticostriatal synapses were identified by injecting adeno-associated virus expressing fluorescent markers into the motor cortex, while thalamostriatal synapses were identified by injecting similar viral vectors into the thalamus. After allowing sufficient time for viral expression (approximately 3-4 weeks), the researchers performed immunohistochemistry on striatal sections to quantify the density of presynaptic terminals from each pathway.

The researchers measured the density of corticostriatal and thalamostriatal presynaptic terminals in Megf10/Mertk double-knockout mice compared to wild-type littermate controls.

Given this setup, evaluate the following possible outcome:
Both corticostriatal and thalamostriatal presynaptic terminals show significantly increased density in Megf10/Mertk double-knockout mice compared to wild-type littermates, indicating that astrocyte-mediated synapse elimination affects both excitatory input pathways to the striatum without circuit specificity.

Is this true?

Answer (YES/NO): NO